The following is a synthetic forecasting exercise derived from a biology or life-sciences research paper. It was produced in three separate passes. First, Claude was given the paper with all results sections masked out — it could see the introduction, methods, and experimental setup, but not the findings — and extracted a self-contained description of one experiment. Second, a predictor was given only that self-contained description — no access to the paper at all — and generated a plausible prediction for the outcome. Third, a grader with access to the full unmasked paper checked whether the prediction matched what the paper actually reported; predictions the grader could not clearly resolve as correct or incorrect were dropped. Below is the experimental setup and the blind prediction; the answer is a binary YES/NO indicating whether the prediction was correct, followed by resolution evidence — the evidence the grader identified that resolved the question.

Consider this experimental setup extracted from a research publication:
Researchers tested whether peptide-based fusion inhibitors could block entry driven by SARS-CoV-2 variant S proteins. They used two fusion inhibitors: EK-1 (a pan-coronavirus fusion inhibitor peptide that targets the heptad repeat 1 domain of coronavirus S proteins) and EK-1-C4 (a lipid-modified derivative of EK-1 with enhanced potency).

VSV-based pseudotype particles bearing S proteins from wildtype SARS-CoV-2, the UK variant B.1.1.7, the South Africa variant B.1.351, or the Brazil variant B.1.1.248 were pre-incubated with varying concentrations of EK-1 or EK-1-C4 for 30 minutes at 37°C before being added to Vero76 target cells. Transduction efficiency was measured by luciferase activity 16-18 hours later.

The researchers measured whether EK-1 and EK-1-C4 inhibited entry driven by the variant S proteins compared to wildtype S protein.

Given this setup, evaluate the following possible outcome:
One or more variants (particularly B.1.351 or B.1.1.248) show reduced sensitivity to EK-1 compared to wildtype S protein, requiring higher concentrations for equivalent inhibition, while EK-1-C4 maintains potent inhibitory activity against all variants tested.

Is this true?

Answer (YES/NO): NO